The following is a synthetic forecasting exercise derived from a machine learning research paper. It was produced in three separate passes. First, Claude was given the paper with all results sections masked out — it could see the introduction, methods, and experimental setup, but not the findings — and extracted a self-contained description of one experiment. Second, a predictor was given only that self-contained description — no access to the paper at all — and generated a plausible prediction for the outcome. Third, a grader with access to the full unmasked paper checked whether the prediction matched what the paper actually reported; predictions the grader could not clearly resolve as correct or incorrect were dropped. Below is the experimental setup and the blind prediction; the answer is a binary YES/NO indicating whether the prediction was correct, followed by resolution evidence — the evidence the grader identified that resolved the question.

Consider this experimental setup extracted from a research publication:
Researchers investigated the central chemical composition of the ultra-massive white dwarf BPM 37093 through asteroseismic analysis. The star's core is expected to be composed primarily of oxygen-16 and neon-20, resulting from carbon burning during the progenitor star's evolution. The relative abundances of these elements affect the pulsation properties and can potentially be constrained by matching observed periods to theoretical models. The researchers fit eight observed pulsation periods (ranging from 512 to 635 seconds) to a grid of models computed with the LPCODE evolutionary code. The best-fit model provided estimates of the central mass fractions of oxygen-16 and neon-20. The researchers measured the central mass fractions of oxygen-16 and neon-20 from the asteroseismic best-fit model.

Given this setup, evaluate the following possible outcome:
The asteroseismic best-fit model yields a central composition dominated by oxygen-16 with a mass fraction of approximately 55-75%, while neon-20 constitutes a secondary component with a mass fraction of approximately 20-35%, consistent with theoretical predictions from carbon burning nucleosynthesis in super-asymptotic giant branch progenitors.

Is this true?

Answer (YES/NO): NO